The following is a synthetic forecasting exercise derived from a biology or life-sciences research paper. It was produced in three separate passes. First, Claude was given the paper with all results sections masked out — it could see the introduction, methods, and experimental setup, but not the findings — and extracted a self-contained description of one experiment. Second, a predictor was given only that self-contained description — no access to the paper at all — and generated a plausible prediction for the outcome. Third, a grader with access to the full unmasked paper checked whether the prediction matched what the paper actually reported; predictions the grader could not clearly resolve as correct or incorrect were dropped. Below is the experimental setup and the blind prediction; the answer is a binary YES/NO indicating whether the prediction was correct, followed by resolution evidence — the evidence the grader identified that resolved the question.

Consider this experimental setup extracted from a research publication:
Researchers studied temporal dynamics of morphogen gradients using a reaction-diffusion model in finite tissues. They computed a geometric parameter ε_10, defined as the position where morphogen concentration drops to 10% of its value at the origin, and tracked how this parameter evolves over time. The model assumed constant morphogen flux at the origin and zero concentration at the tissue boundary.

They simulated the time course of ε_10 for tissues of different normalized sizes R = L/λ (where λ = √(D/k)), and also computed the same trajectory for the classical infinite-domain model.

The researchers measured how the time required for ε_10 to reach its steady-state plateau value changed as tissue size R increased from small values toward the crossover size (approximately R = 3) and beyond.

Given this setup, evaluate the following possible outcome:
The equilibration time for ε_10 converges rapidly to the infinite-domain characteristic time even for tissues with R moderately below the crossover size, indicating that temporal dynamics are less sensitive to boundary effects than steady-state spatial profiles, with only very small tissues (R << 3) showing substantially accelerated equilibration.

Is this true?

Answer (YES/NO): NO